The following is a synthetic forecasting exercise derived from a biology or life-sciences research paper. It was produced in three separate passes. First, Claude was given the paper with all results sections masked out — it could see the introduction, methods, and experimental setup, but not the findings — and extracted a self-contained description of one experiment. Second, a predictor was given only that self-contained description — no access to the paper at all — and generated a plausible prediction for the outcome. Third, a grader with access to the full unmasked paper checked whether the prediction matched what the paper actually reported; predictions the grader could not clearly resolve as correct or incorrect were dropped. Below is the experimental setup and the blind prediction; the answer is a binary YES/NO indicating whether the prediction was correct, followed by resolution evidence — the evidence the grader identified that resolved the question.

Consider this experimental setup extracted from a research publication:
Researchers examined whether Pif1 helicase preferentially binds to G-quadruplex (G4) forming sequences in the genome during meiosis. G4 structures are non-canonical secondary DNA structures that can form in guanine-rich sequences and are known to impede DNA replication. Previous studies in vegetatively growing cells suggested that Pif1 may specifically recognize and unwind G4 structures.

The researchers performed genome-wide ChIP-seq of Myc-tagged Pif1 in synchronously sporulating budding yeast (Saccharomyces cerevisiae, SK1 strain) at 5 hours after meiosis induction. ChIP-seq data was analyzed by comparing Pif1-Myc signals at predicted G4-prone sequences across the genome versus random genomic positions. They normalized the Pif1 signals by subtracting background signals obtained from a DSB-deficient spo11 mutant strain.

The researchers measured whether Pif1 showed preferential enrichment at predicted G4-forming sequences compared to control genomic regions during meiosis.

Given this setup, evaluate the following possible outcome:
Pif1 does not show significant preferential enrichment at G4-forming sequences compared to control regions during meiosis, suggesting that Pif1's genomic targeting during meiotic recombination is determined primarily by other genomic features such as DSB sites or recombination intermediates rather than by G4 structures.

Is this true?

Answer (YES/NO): YES